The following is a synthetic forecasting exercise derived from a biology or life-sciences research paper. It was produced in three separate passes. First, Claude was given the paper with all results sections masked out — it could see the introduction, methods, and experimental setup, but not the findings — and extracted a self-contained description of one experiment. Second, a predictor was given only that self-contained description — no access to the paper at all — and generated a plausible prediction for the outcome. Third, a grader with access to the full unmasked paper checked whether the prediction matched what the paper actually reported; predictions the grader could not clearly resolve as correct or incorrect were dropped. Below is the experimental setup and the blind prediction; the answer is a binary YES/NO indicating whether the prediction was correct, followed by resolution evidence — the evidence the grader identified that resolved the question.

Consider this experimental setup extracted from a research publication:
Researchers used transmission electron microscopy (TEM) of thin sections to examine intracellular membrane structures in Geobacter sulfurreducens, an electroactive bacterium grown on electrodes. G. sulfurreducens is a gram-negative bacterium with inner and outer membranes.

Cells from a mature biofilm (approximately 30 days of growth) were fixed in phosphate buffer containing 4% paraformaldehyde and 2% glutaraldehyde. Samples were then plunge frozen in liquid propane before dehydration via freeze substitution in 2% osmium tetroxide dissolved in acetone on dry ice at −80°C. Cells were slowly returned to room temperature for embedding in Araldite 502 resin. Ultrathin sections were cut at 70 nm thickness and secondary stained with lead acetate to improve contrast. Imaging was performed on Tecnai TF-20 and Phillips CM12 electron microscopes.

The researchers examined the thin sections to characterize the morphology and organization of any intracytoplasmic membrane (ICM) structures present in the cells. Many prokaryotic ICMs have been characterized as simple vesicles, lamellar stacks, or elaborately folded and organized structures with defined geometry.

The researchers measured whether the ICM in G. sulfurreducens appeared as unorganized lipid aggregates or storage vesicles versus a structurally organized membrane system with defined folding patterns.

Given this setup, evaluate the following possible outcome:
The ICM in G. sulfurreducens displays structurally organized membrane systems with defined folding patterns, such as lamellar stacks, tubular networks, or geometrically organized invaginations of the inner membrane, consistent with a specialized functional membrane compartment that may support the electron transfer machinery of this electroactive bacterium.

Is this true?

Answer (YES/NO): YES